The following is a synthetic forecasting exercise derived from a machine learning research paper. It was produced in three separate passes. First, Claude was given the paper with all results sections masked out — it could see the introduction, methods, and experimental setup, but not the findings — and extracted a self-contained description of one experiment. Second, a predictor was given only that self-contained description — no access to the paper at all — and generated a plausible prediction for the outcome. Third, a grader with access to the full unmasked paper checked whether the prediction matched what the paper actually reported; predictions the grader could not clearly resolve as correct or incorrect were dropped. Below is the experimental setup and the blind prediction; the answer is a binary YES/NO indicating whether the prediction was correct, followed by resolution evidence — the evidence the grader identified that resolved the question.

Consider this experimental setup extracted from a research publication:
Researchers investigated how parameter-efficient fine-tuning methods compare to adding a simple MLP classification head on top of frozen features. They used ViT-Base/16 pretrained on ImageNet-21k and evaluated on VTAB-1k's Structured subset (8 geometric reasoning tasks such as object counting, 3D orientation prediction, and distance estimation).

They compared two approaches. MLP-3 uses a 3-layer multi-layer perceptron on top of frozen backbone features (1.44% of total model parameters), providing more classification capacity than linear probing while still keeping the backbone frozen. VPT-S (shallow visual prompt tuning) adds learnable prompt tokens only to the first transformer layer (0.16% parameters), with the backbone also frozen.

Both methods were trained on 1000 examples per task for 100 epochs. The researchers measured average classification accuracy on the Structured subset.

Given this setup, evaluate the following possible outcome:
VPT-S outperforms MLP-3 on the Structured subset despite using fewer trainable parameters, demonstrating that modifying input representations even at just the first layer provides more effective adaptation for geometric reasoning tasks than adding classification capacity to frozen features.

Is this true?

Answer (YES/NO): YES